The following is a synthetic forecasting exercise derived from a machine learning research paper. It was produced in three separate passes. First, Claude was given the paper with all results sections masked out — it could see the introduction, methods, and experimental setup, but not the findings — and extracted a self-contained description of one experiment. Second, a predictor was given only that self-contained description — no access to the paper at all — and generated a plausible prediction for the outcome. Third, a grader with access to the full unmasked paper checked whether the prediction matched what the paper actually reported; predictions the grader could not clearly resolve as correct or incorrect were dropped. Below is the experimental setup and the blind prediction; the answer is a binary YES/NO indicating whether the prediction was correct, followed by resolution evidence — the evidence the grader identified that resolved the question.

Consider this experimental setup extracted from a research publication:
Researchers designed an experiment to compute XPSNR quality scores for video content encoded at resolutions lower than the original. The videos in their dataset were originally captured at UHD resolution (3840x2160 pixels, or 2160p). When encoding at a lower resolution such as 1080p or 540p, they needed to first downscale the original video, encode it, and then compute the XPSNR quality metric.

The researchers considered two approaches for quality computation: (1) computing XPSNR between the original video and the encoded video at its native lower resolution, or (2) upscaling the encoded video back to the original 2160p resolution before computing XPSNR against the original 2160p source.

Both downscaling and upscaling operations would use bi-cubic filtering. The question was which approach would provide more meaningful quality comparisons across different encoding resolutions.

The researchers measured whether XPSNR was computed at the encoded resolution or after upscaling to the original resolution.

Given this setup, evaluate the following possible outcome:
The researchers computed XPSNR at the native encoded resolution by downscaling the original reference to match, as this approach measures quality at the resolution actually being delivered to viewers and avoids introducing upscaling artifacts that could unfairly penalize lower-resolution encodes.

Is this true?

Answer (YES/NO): NO